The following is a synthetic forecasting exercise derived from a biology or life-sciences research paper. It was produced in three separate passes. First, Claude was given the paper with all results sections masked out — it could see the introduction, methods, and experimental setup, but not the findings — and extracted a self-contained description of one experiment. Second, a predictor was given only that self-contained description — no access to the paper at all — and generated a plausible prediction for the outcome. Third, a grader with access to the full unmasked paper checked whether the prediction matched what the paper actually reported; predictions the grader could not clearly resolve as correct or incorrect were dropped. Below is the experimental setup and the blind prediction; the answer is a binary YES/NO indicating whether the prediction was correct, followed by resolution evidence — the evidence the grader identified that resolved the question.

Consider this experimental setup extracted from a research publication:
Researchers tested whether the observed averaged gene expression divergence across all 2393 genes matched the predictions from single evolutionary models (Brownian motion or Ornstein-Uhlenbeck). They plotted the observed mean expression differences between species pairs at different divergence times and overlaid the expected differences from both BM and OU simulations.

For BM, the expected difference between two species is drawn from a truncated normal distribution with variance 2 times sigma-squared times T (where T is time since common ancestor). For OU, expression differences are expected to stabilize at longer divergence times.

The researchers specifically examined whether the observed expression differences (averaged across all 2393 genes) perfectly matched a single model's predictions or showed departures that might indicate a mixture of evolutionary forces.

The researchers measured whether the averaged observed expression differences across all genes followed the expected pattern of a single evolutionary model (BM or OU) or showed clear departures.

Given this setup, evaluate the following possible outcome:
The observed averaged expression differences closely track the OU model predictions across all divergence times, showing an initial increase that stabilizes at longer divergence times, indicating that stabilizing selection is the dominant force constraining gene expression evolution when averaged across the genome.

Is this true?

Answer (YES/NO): NO